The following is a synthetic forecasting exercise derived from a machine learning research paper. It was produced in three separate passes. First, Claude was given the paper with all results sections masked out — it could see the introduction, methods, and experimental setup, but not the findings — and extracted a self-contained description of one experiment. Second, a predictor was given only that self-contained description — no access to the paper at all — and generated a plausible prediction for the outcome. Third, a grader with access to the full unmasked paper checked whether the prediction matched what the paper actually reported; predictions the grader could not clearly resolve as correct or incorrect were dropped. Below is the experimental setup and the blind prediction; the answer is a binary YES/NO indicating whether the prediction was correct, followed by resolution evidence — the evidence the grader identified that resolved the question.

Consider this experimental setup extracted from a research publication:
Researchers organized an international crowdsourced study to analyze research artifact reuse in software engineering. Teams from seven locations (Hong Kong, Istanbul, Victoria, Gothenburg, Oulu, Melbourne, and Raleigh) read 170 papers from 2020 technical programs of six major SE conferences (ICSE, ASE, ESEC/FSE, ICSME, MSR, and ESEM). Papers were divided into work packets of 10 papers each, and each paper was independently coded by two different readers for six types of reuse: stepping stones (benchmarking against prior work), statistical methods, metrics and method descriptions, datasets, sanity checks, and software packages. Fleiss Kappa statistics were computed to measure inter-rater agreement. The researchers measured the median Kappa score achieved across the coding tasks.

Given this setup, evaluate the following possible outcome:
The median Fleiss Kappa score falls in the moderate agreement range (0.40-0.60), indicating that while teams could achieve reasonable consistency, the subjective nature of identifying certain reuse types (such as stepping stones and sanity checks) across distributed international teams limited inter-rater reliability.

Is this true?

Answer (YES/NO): NO